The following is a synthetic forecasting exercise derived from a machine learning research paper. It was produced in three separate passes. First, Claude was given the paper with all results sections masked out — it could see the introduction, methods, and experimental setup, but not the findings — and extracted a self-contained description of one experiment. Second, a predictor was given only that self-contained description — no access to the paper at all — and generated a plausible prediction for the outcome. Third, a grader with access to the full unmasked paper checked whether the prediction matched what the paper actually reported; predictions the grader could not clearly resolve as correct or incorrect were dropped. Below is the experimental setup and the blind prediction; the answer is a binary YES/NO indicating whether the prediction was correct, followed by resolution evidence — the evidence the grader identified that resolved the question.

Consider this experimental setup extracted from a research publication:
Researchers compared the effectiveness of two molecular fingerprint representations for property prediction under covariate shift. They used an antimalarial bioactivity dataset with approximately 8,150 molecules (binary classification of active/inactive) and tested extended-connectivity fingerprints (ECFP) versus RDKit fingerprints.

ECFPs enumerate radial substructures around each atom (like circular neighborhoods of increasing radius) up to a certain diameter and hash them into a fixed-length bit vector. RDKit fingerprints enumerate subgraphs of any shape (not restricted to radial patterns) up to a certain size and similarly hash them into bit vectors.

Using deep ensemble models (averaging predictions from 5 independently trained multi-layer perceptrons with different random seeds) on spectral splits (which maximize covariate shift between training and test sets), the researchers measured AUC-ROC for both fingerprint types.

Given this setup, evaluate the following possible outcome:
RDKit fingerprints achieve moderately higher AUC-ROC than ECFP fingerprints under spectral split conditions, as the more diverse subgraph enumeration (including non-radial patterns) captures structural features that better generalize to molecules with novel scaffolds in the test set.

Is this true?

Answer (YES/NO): NO